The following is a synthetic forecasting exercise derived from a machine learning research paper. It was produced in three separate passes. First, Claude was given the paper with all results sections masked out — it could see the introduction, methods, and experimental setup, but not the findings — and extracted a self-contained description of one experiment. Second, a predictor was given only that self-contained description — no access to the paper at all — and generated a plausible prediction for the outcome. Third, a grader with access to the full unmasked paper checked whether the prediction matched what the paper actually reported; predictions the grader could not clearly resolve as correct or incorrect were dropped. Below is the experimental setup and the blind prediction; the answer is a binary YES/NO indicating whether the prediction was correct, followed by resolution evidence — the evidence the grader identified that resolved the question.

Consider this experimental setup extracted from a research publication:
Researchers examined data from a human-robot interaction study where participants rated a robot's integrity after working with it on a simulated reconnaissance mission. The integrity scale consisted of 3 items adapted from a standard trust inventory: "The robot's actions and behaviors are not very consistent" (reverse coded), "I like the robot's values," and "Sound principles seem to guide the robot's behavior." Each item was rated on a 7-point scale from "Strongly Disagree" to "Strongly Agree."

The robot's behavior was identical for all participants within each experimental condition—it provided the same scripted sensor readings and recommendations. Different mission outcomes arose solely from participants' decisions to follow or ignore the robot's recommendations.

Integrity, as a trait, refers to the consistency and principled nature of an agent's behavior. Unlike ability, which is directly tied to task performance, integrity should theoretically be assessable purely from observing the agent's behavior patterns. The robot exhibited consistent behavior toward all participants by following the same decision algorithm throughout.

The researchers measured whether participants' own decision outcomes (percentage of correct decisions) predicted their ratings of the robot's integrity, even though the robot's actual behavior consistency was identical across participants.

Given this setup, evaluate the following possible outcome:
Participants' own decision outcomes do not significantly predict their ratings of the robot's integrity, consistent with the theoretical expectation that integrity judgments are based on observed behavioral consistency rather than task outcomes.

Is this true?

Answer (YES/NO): NO